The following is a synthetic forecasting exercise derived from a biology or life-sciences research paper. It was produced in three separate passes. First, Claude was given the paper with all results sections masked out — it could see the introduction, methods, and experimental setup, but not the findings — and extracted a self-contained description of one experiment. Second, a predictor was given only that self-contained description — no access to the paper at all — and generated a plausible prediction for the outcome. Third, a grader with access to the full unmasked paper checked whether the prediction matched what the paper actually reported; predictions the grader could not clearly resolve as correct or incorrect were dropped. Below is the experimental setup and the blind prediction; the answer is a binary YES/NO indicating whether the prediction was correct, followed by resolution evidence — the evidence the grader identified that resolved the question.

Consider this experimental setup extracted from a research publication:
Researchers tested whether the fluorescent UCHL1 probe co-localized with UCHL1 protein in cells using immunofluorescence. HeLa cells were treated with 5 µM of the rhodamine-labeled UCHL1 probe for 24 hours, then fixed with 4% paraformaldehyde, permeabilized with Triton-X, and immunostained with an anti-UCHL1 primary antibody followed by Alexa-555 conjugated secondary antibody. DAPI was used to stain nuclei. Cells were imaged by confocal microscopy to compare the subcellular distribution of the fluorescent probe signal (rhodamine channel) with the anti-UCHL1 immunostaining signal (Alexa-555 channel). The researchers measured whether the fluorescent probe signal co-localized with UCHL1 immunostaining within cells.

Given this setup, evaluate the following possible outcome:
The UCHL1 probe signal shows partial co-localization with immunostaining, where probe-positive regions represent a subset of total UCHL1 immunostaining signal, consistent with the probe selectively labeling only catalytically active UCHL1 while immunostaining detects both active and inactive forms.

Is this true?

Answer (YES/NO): NO